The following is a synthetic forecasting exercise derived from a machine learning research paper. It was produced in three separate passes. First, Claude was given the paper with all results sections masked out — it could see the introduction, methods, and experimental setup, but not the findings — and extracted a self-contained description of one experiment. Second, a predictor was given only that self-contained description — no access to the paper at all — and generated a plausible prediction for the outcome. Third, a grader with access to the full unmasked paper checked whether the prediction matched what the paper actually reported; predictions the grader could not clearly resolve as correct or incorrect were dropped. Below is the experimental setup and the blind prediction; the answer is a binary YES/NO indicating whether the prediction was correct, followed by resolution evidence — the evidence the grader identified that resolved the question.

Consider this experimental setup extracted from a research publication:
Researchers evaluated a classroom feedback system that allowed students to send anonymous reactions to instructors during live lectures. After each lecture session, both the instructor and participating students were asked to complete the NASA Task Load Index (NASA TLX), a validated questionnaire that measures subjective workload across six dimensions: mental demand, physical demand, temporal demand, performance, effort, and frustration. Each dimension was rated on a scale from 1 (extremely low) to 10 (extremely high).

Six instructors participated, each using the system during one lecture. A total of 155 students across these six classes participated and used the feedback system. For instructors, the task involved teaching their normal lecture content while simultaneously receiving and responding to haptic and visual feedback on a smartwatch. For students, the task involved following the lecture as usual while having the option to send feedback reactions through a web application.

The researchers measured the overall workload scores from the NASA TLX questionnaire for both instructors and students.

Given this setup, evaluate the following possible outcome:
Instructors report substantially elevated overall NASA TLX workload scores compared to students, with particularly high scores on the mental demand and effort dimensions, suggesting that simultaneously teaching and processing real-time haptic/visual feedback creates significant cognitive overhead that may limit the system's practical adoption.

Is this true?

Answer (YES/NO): NO